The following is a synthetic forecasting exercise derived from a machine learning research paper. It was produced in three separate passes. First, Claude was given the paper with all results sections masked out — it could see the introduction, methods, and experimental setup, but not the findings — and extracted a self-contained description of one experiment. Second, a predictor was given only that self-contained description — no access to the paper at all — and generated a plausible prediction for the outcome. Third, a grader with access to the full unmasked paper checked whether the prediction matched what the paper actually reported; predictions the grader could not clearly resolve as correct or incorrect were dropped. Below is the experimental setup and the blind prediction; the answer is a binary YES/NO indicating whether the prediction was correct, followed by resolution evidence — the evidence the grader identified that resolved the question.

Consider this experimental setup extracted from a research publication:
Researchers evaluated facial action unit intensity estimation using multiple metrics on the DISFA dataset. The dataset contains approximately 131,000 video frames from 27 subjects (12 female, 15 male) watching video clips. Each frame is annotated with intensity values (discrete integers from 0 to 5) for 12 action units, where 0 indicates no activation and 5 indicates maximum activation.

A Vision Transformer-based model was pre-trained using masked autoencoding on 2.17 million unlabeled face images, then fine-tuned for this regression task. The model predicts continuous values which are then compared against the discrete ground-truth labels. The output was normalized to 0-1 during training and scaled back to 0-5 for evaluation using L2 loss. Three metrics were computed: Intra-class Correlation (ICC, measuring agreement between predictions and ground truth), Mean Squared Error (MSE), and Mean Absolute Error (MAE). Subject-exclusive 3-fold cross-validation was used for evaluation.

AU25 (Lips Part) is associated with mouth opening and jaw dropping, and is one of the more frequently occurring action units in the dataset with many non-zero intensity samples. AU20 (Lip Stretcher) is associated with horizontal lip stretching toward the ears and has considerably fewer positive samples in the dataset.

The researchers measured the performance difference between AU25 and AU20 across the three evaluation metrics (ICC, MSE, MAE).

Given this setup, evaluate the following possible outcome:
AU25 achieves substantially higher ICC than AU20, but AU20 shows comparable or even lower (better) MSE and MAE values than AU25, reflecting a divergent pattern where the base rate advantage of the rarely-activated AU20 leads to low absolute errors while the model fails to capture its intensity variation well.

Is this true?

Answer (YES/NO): YES